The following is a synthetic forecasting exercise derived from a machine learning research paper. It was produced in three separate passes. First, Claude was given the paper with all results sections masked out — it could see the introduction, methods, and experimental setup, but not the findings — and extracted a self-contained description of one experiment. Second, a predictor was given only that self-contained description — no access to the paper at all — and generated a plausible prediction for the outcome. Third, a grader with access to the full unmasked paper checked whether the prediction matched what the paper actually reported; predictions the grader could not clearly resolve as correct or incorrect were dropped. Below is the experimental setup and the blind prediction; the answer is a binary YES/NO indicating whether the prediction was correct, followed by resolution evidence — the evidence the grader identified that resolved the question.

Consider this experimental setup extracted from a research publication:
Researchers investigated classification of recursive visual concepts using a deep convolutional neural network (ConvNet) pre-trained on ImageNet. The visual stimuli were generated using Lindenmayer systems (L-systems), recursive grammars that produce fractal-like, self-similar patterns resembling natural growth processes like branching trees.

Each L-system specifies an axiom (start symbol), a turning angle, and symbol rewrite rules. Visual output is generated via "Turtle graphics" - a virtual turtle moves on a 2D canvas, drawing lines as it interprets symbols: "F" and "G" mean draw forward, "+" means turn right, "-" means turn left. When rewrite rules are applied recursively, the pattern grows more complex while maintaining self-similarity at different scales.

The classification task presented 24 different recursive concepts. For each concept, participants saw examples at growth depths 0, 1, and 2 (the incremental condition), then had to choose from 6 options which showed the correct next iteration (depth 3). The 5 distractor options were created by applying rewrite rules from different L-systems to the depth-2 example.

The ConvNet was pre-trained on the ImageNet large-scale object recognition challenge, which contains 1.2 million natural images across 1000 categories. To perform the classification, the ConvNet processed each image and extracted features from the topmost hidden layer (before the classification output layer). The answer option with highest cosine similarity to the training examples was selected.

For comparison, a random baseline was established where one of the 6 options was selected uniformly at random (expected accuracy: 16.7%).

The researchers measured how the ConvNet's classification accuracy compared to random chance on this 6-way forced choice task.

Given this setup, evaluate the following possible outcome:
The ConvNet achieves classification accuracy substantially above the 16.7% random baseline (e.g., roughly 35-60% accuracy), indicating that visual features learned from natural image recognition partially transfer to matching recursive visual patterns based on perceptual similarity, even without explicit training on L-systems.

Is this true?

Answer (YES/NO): NO